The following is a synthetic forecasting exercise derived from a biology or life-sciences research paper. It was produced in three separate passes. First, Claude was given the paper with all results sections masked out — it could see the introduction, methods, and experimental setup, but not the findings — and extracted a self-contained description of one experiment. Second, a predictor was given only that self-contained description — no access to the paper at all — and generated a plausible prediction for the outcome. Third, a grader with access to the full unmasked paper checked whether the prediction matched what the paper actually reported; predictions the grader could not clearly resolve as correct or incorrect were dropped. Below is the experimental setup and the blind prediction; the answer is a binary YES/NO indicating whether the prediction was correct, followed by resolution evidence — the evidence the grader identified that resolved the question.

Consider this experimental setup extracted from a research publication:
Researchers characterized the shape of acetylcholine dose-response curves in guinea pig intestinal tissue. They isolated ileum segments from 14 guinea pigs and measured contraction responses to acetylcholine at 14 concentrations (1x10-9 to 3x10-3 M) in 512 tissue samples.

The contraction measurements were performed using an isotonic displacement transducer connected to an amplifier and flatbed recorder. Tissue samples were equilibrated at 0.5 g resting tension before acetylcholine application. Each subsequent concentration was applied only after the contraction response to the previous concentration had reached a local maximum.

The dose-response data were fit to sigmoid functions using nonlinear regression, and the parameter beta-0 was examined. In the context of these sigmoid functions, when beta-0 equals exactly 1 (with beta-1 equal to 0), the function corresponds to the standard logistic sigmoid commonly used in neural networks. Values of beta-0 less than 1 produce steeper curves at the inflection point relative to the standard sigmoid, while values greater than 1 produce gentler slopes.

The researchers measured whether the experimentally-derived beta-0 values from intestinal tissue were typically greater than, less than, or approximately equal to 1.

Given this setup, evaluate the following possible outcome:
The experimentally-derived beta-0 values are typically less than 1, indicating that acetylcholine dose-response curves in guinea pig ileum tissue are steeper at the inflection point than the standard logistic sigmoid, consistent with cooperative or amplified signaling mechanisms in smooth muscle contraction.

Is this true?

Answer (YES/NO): NO